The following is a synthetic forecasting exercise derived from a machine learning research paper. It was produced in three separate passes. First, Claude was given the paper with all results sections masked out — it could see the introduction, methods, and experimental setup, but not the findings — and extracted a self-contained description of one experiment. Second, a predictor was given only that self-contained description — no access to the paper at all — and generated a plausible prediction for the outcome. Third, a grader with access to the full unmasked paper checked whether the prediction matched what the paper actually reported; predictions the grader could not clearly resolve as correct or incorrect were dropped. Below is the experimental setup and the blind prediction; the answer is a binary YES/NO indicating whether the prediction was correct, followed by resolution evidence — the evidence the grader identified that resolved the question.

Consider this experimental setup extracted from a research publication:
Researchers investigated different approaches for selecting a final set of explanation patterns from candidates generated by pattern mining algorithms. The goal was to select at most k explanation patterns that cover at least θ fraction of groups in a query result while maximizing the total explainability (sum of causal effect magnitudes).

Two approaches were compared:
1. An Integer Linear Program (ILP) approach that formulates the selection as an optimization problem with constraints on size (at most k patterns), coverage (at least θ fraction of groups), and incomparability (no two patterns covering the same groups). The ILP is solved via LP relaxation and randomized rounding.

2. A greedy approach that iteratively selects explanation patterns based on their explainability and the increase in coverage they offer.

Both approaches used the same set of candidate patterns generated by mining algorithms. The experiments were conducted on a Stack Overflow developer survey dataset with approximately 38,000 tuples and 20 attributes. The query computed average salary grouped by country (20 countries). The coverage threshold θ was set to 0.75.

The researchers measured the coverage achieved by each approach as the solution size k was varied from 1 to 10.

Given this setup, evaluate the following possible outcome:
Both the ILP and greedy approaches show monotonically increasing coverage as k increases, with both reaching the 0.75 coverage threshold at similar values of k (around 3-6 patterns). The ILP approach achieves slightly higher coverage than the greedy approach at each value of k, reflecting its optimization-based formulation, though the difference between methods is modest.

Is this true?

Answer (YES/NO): NO